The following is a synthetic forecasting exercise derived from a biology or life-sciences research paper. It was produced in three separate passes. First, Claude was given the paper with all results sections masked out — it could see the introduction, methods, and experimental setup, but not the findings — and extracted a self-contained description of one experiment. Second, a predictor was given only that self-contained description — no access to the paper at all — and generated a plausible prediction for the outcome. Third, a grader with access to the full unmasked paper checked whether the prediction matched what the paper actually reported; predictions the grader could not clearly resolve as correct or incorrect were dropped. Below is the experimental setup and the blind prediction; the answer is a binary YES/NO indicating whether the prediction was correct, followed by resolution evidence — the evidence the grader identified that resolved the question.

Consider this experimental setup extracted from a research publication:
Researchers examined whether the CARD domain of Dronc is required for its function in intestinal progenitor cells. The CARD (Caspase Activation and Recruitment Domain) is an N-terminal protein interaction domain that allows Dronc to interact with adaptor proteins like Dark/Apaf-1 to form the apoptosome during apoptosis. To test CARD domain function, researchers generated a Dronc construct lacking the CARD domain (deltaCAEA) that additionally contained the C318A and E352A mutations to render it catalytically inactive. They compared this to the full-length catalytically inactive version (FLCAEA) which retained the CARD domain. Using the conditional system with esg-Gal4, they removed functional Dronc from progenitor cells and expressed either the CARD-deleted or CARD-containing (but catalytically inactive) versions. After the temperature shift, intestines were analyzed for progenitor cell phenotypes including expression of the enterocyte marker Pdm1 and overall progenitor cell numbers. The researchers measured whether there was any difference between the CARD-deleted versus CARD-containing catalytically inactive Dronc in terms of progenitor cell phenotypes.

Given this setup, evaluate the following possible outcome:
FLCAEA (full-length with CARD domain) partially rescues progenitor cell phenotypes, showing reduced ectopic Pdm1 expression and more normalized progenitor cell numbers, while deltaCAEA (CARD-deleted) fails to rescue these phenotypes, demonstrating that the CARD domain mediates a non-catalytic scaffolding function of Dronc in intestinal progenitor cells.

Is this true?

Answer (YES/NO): NO